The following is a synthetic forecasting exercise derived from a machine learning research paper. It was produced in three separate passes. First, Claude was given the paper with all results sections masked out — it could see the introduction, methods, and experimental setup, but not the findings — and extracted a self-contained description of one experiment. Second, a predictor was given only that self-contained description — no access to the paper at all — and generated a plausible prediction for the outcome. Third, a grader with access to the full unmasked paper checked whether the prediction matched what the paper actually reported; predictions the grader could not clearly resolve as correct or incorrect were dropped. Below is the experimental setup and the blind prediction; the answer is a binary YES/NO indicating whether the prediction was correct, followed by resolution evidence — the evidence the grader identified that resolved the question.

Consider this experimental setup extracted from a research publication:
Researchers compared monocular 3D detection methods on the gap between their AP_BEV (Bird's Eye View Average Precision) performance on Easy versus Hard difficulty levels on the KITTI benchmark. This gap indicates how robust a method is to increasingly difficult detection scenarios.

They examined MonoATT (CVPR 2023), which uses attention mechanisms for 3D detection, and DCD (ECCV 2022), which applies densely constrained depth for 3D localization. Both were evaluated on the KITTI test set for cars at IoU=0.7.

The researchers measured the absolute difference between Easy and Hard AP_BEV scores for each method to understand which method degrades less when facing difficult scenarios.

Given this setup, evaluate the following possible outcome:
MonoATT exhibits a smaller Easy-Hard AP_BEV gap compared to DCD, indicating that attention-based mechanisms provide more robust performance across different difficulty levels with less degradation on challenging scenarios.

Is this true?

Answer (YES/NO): NO